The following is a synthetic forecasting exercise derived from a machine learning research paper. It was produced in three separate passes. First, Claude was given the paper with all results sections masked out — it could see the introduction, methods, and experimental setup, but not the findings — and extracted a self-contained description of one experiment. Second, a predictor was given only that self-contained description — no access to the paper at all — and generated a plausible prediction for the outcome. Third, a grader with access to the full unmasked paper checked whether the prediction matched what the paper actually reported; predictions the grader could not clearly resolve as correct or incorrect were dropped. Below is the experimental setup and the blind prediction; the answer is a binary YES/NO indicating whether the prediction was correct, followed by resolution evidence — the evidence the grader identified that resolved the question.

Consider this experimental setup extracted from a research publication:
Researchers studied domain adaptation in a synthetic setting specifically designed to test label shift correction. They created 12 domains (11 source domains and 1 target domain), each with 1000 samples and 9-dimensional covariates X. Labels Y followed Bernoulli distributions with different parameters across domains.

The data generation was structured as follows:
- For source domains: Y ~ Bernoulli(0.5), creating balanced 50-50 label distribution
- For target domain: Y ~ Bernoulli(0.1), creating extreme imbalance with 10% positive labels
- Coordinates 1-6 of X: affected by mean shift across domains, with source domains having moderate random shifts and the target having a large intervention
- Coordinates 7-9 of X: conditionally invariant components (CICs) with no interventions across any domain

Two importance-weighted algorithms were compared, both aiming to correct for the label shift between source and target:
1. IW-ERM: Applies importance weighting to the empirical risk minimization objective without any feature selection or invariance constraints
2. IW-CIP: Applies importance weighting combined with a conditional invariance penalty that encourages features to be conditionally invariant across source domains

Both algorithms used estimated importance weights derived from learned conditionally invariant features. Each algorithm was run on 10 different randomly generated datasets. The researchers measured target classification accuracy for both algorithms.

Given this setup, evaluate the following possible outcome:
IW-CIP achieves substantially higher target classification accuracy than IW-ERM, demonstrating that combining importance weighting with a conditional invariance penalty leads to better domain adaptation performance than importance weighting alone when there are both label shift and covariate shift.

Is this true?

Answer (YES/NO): YES